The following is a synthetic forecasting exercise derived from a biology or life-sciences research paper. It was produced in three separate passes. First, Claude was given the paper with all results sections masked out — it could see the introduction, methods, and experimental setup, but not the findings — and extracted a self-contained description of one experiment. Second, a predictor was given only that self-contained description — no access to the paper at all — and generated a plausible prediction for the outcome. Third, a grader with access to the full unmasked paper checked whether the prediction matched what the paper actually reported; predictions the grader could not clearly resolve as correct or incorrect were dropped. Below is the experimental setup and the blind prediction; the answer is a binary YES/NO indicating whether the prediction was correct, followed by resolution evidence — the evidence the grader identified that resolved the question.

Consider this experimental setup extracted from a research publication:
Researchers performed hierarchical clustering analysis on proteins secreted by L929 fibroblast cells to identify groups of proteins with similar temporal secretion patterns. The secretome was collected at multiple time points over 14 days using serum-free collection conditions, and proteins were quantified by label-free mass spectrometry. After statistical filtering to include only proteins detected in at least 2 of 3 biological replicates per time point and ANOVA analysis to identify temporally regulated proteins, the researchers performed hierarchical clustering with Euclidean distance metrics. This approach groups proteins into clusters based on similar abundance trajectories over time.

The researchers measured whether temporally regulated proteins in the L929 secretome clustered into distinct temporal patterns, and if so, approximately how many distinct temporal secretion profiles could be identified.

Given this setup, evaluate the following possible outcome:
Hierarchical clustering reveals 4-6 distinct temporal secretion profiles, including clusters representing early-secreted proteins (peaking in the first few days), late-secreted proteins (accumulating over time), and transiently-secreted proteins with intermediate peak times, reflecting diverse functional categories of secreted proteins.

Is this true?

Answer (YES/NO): YES